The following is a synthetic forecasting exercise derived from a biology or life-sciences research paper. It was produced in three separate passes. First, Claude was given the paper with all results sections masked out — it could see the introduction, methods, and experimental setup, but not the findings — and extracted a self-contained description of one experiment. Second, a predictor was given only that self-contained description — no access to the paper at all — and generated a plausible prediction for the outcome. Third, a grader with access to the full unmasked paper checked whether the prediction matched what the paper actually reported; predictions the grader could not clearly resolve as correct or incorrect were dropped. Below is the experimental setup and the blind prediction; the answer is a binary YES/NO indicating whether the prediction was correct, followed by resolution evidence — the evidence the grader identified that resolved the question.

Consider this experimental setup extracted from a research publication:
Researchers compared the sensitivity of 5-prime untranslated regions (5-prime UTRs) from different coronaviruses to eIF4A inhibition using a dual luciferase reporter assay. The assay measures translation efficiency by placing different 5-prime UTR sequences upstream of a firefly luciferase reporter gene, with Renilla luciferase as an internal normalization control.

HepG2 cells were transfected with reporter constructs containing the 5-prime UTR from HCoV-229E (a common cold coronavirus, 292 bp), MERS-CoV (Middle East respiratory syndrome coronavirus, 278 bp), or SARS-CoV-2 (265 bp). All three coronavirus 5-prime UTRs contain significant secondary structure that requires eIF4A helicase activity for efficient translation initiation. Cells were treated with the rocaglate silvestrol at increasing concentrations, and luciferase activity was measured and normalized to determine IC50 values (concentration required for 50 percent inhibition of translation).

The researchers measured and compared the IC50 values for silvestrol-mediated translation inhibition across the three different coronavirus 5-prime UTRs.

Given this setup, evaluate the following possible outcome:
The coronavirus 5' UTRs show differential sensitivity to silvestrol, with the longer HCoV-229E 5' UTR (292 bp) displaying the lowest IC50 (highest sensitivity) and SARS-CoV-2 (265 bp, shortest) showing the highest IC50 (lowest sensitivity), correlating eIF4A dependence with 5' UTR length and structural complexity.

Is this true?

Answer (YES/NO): NO